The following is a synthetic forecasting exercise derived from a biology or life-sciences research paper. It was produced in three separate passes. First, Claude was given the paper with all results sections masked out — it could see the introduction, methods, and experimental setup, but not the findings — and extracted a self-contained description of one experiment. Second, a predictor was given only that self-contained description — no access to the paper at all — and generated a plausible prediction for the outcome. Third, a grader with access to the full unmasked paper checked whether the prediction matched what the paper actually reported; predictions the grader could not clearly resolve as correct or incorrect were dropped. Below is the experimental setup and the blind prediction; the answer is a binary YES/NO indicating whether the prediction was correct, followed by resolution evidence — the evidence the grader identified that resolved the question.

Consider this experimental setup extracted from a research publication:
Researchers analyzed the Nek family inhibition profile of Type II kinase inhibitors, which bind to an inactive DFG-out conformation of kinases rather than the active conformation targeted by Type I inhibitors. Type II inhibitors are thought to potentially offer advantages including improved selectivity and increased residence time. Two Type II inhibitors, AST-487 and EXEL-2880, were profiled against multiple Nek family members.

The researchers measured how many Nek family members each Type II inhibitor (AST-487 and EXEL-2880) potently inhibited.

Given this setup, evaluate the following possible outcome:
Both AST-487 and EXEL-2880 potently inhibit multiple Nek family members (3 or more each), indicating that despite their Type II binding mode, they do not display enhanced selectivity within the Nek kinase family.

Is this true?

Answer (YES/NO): NO